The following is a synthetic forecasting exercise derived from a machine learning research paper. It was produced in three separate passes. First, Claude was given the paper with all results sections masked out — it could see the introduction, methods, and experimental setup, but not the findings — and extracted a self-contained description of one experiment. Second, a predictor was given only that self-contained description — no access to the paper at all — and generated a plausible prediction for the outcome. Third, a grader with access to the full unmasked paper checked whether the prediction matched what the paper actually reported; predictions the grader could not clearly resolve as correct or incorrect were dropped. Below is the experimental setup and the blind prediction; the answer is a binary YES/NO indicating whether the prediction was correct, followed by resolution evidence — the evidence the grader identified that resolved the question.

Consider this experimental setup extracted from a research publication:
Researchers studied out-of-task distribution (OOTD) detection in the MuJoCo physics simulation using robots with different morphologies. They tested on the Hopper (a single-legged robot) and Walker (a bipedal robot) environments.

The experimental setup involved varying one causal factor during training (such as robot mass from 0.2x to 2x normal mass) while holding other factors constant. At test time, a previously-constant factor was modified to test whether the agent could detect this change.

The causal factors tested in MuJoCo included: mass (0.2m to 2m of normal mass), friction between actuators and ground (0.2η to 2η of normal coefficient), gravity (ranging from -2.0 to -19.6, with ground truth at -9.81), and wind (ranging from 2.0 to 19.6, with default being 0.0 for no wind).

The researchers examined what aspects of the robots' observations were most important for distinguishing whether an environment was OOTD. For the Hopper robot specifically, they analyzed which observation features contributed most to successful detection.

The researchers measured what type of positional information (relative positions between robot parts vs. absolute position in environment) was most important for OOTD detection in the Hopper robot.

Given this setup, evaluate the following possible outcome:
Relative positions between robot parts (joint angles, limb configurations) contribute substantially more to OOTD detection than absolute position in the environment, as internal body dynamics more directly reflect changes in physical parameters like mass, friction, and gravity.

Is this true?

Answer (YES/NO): NO